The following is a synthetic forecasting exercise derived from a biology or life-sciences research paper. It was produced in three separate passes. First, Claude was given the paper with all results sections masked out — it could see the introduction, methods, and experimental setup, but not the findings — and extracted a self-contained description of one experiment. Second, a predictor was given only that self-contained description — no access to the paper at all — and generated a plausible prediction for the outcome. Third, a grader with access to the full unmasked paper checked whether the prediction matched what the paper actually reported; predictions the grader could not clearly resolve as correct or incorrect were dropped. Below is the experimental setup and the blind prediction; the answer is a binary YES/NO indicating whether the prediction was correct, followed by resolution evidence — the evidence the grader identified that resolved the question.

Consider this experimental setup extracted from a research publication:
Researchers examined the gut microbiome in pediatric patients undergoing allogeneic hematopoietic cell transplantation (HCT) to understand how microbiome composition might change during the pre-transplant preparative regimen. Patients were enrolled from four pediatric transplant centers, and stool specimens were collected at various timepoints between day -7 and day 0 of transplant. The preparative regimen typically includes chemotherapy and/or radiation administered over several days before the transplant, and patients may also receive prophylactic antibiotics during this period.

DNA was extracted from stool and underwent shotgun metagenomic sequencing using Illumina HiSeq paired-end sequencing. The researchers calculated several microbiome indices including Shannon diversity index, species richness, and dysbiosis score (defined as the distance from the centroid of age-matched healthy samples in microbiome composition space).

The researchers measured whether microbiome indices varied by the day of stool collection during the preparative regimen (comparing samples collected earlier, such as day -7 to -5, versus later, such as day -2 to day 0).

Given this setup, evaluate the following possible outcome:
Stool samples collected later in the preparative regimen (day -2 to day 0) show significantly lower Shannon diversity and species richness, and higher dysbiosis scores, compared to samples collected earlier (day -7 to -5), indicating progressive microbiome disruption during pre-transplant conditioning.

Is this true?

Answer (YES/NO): NO